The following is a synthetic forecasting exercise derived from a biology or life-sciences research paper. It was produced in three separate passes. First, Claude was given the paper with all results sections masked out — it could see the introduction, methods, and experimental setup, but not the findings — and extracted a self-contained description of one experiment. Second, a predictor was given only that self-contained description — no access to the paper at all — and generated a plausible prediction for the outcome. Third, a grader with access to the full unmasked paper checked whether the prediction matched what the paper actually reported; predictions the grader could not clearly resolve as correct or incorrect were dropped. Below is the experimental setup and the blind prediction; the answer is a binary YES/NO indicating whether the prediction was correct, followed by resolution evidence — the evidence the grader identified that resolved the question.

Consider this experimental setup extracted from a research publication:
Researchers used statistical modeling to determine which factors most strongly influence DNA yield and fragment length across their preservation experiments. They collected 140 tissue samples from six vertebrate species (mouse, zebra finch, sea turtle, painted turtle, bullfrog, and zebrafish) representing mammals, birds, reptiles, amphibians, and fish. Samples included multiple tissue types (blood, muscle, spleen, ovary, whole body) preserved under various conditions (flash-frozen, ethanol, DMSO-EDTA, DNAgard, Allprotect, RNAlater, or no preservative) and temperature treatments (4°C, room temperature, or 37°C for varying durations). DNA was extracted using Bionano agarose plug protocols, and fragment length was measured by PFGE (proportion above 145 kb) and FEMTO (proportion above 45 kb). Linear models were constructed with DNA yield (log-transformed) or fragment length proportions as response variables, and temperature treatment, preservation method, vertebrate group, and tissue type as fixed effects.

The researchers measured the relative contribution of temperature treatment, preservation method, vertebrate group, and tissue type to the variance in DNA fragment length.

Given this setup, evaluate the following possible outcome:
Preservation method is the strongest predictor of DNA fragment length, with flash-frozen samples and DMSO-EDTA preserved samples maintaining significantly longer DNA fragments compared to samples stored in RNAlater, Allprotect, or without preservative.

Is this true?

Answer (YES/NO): NO